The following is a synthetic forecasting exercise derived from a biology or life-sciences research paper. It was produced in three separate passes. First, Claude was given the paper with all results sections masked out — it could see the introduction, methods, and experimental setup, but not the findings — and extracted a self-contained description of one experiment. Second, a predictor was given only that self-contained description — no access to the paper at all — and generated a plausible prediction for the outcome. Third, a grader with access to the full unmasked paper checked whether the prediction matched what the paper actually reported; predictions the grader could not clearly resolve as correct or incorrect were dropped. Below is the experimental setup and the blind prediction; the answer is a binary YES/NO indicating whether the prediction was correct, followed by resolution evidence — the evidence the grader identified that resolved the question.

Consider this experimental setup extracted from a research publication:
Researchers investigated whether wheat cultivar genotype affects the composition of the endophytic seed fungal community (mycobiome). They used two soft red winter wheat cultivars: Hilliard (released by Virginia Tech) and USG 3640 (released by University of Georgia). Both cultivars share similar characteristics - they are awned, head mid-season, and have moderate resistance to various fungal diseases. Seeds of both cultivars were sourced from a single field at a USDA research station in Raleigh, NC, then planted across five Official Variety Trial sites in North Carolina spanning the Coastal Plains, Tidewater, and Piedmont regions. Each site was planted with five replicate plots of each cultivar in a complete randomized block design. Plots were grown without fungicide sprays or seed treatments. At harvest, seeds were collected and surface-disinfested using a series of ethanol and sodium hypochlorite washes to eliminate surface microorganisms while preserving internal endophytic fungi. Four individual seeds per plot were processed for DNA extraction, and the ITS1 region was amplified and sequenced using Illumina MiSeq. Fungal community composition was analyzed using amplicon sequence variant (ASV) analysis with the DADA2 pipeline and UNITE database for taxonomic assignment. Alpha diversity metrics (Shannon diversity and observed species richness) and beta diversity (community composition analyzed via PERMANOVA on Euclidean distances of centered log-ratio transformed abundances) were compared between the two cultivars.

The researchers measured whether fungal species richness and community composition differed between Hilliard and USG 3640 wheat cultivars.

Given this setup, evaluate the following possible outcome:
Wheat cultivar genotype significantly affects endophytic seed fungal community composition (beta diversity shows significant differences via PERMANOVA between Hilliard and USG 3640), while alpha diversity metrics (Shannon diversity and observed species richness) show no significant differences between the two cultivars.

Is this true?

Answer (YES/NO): NO